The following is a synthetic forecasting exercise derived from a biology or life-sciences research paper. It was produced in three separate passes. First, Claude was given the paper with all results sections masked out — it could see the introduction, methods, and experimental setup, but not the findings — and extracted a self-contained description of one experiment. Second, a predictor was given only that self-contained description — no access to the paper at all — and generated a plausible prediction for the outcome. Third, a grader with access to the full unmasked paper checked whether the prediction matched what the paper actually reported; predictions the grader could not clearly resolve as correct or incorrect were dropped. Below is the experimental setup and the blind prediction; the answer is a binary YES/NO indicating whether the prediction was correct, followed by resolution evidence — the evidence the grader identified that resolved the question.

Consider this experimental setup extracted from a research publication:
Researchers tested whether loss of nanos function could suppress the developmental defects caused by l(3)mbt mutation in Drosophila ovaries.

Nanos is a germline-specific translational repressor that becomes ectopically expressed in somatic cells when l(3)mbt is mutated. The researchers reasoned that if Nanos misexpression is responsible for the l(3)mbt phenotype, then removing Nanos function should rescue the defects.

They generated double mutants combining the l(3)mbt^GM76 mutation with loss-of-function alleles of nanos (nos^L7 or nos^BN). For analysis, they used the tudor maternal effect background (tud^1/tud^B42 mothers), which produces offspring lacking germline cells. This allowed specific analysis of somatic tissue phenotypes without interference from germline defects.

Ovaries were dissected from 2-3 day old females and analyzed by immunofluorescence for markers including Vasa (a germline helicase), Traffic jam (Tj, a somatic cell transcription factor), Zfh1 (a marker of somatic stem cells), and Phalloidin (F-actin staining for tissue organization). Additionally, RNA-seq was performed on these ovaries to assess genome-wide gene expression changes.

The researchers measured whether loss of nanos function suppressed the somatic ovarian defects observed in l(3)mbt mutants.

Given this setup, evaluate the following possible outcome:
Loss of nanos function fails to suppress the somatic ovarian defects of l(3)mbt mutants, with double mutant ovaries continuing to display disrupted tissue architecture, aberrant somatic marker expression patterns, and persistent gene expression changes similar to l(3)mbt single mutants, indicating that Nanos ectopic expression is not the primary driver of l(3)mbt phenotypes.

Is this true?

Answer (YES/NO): NO